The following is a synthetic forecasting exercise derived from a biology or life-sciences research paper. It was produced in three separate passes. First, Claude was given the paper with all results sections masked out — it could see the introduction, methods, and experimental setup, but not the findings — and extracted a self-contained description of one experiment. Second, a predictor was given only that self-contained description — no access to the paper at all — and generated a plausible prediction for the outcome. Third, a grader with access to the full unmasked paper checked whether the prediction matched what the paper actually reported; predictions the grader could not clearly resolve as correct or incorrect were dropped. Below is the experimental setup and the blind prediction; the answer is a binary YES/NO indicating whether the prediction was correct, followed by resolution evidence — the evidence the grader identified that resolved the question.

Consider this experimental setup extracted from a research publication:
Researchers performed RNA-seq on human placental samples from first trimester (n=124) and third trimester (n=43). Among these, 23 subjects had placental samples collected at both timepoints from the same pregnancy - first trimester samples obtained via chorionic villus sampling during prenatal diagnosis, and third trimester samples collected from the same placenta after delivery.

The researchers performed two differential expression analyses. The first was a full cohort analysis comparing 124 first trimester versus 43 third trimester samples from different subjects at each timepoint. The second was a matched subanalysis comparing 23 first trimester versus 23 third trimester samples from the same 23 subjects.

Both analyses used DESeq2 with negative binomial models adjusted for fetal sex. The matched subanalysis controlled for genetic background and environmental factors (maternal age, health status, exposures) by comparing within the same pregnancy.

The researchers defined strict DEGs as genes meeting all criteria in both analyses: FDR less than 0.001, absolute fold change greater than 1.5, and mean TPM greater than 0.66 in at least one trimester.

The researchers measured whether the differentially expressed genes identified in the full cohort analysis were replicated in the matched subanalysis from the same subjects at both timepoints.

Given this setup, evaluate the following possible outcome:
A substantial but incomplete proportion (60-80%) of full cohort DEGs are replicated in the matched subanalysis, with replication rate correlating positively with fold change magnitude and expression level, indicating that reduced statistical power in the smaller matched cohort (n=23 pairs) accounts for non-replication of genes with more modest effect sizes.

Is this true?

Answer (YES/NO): NO